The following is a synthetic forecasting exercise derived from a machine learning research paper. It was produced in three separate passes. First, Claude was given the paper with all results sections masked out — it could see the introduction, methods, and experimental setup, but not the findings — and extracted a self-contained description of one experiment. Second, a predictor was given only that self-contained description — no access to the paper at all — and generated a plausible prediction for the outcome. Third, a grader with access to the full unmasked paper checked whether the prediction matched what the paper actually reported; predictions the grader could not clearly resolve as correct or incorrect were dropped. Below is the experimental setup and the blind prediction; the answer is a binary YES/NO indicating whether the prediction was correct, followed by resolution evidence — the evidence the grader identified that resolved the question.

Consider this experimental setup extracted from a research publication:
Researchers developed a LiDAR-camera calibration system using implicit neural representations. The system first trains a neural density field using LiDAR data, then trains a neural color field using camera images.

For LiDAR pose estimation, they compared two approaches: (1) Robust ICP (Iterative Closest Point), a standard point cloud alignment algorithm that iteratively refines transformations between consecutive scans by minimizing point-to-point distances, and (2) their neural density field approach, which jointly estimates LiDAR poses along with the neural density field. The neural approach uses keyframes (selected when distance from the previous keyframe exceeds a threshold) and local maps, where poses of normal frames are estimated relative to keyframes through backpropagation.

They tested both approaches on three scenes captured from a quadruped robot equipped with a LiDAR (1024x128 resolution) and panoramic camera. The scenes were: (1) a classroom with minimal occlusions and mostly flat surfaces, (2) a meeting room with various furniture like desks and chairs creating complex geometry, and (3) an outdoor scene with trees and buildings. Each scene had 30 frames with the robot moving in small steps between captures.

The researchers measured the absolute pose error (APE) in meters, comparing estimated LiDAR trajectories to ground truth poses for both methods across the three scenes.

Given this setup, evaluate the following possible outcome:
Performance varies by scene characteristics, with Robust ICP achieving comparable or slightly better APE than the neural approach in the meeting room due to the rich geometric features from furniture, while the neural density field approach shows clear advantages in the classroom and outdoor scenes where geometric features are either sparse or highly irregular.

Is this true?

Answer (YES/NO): YES